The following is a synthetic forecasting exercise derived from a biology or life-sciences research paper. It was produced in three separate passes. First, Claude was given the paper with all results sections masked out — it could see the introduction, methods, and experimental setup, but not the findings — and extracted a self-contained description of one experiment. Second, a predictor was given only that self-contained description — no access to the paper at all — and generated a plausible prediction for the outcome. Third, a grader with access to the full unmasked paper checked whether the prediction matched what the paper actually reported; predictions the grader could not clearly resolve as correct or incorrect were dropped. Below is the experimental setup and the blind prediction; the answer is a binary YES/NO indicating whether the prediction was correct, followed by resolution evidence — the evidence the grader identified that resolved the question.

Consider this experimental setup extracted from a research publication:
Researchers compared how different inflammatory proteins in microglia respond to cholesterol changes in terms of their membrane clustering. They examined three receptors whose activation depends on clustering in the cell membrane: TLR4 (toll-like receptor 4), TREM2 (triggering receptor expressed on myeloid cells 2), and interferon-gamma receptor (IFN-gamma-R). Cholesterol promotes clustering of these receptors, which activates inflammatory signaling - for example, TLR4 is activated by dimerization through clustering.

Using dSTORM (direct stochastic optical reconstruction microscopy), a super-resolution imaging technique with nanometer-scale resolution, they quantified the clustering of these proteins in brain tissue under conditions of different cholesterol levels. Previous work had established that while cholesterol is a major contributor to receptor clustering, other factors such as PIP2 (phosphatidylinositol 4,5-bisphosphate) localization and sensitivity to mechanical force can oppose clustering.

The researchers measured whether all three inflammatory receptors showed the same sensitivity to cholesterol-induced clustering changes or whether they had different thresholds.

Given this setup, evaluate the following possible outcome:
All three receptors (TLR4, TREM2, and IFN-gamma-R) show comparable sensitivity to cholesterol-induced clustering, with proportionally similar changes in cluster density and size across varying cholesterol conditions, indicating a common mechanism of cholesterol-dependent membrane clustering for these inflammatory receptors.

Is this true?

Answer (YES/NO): NO